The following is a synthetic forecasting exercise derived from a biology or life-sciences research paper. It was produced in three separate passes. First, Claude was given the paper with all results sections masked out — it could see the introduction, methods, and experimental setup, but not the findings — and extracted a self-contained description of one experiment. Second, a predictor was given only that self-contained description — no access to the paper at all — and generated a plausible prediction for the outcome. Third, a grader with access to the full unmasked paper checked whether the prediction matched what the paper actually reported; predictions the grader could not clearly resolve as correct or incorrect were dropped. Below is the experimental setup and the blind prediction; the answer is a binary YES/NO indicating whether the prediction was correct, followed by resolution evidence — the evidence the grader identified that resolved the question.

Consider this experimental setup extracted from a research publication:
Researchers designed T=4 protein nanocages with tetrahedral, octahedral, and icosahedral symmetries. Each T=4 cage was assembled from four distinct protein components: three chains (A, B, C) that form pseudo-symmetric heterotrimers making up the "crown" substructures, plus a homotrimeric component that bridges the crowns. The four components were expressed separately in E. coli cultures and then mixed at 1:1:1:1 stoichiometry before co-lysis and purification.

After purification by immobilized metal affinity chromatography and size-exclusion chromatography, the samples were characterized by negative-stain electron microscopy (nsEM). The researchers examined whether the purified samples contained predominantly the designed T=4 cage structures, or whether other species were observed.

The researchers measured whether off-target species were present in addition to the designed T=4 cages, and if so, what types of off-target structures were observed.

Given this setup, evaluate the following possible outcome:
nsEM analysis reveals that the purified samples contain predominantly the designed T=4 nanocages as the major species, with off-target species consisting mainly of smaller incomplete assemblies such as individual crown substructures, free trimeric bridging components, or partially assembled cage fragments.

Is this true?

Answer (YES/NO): NO